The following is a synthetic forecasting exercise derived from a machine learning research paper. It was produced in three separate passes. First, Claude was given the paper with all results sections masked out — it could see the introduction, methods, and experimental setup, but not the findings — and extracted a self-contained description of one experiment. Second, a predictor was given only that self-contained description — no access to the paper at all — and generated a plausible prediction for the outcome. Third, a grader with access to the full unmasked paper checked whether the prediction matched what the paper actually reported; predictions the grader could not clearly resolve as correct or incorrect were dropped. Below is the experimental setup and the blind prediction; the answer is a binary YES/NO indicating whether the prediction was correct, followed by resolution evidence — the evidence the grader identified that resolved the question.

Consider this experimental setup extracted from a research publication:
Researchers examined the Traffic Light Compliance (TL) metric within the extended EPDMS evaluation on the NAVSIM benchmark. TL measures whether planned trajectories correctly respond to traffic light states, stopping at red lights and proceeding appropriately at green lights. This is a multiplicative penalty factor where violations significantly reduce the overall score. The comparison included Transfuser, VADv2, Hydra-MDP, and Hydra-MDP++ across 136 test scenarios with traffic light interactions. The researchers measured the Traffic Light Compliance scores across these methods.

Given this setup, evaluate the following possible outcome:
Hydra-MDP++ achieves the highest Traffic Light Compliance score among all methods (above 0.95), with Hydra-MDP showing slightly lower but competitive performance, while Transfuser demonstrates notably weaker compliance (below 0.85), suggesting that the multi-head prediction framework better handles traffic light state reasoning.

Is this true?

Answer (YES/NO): NO